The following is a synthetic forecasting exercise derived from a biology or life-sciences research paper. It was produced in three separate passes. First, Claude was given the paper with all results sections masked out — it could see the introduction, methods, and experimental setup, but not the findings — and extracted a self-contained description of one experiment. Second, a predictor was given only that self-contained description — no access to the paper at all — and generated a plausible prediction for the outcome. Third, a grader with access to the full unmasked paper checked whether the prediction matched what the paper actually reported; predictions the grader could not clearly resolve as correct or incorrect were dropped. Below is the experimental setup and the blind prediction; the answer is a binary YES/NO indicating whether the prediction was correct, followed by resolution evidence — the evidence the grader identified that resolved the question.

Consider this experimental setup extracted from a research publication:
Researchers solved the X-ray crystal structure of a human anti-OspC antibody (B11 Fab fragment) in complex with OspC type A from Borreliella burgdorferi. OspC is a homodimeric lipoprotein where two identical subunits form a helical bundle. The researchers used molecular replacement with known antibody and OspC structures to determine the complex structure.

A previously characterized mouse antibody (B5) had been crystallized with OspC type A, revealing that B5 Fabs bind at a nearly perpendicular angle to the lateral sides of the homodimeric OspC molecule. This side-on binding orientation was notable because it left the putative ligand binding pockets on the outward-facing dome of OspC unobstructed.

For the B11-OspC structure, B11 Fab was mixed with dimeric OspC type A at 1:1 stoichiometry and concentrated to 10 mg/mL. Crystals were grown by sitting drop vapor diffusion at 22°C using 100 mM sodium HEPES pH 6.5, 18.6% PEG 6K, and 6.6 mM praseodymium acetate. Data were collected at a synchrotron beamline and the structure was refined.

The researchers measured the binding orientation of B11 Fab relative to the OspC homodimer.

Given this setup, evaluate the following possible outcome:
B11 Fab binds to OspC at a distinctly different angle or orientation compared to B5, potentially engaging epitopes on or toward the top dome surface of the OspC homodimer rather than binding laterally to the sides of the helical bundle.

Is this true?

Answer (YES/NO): NO